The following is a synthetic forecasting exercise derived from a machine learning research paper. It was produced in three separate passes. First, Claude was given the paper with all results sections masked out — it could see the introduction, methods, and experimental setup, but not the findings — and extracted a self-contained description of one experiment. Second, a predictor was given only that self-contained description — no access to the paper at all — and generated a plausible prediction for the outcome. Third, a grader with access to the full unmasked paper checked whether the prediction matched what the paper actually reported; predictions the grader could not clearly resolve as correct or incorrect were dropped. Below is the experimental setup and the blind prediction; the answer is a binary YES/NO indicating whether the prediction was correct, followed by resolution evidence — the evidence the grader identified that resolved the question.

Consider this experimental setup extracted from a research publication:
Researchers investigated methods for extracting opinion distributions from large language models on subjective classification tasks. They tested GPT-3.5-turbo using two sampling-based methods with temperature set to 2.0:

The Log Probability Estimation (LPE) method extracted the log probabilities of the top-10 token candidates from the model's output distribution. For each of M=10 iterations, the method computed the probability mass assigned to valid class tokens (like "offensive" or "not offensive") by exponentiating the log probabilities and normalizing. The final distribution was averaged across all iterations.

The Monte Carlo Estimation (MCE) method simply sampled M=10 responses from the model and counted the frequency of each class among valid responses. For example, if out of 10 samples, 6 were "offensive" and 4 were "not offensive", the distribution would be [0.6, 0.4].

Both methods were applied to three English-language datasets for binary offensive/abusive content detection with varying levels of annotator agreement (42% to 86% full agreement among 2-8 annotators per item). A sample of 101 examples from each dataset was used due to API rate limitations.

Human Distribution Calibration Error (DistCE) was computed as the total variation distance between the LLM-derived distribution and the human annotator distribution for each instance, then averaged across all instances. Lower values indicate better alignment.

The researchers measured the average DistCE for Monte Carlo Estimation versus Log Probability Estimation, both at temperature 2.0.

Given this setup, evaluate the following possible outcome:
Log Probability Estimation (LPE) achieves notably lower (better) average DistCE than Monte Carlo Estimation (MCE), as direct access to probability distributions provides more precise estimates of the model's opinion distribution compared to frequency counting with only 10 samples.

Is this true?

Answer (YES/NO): NO